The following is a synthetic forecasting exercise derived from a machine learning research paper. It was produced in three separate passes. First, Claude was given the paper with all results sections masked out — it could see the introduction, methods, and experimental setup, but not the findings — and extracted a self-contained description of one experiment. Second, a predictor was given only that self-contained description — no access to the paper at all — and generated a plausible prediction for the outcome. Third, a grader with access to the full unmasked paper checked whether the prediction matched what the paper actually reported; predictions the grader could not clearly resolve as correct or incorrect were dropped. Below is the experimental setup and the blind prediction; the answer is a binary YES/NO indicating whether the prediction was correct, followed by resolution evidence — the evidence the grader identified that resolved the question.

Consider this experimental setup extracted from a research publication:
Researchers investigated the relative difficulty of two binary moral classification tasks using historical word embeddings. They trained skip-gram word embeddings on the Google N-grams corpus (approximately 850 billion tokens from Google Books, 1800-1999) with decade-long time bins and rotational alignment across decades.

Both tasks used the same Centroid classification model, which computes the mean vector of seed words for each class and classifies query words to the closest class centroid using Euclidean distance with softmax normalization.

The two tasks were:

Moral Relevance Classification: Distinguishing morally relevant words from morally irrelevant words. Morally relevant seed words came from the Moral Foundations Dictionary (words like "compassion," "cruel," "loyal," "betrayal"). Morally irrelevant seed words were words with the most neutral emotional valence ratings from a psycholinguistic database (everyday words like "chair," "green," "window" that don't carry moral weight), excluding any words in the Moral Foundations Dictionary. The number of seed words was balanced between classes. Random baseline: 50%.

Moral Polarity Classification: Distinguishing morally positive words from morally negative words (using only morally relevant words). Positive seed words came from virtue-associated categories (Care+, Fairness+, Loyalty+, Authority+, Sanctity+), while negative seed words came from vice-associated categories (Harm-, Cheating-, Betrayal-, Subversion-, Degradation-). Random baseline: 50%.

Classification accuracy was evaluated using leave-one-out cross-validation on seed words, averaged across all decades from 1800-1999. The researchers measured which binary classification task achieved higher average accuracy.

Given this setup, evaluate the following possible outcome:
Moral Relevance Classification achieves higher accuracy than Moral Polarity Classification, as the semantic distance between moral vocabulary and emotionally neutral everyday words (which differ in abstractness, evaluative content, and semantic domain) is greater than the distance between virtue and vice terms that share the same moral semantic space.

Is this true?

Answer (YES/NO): NO